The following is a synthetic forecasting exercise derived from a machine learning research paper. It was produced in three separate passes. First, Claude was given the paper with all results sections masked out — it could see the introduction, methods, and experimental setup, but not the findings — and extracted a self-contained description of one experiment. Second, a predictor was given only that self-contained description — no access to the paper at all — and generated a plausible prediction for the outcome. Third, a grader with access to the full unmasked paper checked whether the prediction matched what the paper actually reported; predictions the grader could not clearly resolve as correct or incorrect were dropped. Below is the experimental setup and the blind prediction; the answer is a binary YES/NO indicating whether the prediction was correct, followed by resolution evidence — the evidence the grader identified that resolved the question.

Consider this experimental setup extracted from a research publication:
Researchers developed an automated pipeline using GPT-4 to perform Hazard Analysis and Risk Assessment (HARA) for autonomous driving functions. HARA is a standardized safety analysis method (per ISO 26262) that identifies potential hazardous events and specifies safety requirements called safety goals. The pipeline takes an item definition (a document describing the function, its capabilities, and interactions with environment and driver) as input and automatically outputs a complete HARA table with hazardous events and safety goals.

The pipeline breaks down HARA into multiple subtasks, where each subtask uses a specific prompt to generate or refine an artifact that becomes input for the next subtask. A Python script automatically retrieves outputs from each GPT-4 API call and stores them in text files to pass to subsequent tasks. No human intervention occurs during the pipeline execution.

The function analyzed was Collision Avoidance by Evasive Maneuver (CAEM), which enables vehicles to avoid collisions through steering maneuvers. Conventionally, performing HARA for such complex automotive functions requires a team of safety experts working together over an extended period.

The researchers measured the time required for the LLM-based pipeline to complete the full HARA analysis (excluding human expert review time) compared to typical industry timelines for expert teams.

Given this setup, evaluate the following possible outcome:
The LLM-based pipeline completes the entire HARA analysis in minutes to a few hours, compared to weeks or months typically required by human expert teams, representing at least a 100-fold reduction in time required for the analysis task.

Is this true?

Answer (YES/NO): NO